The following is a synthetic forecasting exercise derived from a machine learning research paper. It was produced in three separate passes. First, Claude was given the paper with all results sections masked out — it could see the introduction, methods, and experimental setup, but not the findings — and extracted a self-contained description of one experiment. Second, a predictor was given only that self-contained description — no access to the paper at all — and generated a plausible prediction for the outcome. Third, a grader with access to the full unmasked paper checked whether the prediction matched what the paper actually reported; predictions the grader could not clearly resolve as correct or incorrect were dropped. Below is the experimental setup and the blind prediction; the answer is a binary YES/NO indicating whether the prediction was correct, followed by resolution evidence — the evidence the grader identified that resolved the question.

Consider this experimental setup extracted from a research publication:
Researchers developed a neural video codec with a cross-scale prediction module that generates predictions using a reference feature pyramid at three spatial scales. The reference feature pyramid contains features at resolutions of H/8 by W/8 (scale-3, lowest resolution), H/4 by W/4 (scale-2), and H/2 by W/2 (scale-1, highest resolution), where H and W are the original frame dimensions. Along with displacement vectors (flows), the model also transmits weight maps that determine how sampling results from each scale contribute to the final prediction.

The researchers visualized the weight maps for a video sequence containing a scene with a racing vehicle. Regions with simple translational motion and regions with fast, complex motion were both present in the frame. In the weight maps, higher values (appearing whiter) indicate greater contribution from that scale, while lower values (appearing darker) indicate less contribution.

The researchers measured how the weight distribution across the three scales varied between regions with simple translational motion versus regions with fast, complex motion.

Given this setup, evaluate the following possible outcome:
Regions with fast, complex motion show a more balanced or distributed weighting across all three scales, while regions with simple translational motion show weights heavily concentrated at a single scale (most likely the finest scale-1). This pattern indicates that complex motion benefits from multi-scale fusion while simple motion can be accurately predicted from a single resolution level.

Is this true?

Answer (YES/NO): NO